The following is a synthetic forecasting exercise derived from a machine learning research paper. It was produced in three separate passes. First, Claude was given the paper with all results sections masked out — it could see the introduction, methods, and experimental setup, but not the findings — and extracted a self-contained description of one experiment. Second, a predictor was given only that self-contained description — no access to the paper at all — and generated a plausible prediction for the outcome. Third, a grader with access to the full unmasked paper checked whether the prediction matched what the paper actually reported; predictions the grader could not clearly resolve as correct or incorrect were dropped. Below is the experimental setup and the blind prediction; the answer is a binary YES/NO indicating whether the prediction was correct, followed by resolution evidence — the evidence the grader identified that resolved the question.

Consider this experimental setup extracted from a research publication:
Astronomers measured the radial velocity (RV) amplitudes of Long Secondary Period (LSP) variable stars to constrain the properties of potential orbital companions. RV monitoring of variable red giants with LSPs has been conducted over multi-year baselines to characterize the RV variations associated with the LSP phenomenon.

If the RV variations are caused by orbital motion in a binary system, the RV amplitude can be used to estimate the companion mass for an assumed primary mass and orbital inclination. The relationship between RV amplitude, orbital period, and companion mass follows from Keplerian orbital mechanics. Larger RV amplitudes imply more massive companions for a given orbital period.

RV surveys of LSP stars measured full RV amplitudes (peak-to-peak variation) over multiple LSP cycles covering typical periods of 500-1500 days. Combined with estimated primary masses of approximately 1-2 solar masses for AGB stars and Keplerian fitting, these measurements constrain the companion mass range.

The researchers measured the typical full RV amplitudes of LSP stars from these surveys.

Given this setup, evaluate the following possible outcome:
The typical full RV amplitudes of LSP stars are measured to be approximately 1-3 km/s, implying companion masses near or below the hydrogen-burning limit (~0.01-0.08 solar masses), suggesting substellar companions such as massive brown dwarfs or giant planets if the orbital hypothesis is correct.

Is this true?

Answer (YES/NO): NO